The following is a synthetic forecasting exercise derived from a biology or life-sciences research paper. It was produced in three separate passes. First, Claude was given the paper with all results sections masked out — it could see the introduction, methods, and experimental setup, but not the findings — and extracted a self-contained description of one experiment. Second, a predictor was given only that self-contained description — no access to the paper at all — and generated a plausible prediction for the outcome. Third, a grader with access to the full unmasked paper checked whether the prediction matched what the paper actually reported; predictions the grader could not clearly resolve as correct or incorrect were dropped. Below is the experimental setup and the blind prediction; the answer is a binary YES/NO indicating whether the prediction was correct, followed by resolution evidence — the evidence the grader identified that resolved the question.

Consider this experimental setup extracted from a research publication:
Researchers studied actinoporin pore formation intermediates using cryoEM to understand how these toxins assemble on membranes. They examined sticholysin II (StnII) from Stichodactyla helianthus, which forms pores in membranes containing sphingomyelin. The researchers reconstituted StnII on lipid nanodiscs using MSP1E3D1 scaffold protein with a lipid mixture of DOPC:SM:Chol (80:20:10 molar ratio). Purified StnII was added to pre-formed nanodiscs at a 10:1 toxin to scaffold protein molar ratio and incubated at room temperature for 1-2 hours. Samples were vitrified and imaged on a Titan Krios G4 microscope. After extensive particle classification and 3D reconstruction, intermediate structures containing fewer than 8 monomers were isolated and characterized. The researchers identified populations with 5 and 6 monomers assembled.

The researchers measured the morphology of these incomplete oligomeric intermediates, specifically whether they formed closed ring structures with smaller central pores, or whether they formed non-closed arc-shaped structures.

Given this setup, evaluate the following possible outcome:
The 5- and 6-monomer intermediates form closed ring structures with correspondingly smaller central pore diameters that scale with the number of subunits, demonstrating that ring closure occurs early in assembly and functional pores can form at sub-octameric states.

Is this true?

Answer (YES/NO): NO